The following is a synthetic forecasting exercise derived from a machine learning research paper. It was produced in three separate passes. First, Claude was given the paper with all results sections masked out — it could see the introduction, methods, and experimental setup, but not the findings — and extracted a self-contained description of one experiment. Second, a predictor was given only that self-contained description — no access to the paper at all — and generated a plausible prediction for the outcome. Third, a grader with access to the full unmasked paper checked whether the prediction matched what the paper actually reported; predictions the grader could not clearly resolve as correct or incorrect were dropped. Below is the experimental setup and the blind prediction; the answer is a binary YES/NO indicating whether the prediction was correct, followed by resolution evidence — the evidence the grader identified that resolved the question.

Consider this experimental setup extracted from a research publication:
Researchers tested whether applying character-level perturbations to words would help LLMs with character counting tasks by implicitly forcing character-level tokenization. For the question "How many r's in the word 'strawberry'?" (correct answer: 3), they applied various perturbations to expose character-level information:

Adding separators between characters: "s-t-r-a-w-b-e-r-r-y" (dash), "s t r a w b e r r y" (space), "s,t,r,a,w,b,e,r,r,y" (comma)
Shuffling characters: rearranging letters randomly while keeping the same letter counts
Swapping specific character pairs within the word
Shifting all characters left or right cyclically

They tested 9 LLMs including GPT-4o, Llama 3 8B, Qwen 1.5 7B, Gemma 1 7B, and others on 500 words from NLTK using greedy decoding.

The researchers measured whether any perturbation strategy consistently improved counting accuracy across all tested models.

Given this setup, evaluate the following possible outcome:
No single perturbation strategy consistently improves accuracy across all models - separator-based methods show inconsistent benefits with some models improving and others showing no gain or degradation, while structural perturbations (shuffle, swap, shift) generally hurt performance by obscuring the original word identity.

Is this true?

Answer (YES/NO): YES